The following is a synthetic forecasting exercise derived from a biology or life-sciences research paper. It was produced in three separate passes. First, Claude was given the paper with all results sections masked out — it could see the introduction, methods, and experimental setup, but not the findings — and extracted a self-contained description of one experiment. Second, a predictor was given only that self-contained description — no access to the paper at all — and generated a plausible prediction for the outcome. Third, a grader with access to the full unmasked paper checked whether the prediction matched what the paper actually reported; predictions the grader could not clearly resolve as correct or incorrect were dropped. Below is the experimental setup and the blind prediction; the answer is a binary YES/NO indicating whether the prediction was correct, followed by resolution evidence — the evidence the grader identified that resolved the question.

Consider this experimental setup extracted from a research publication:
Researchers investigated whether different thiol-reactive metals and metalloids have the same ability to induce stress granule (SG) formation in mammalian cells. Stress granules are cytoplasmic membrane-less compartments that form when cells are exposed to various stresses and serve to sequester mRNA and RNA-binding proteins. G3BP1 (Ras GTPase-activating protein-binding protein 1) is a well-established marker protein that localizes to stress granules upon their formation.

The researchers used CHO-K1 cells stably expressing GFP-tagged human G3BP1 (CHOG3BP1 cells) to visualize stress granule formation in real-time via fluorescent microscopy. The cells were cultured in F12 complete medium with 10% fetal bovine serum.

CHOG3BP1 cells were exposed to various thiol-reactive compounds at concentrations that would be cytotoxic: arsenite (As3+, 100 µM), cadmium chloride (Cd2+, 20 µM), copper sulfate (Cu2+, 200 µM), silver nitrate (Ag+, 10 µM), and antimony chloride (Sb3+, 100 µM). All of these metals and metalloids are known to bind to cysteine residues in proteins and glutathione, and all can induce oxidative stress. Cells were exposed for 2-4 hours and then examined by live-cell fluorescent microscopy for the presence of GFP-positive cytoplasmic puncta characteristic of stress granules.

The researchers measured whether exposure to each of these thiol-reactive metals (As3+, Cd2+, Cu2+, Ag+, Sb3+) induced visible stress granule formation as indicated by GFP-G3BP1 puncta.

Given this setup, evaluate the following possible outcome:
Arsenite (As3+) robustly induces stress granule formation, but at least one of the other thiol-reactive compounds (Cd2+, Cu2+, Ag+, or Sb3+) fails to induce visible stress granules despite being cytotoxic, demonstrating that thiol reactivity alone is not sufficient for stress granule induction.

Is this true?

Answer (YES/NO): YES